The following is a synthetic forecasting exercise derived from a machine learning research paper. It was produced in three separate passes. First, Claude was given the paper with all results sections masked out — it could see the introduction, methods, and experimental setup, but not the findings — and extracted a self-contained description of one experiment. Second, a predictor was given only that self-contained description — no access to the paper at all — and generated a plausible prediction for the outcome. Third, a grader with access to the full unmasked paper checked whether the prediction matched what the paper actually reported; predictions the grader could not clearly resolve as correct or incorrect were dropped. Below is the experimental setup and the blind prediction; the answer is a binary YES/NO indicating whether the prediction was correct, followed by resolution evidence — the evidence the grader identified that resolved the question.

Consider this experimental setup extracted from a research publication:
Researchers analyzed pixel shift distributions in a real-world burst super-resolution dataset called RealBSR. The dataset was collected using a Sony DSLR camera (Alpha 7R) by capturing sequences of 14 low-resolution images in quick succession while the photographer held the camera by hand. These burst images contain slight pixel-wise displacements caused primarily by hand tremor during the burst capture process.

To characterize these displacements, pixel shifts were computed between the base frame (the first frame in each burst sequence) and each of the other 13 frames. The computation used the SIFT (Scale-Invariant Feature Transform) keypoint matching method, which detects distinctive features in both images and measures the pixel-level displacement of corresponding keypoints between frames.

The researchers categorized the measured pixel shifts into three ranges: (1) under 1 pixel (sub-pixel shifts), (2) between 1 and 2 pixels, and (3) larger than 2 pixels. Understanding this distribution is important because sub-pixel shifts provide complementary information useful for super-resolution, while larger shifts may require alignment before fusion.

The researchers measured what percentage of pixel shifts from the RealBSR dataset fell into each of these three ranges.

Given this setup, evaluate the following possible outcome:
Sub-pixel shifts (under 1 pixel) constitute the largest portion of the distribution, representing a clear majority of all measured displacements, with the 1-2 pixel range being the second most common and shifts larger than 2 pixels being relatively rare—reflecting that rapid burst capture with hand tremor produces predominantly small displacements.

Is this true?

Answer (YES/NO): NO